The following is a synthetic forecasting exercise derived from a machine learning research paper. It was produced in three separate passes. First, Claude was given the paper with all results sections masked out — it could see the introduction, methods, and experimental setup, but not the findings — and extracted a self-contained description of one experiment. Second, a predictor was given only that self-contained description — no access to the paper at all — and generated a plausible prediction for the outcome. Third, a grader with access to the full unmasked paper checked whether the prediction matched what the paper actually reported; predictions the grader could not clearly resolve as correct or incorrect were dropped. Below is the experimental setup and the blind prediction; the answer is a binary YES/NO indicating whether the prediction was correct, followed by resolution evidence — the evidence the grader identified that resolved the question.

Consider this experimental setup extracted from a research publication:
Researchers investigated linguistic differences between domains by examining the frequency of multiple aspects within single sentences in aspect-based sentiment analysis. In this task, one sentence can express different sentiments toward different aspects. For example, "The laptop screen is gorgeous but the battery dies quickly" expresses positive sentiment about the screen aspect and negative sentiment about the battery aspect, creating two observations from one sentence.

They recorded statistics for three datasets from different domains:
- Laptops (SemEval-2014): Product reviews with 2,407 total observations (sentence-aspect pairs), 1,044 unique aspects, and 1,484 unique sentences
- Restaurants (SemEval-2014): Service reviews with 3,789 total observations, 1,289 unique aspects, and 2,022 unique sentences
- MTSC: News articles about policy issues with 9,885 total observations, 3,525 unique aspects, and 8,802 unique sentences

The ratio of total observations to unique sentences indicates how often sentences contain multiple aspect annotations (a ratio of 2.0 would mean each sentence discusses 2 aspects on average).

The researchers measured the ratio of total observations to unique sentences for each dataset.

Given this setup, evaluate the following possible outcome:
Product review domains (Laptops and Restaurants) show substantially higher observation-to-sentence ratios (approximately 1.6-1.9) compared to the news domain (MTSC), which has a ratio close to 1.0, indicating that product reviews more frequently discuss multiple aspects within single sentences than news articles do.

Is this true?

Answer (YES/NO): YES